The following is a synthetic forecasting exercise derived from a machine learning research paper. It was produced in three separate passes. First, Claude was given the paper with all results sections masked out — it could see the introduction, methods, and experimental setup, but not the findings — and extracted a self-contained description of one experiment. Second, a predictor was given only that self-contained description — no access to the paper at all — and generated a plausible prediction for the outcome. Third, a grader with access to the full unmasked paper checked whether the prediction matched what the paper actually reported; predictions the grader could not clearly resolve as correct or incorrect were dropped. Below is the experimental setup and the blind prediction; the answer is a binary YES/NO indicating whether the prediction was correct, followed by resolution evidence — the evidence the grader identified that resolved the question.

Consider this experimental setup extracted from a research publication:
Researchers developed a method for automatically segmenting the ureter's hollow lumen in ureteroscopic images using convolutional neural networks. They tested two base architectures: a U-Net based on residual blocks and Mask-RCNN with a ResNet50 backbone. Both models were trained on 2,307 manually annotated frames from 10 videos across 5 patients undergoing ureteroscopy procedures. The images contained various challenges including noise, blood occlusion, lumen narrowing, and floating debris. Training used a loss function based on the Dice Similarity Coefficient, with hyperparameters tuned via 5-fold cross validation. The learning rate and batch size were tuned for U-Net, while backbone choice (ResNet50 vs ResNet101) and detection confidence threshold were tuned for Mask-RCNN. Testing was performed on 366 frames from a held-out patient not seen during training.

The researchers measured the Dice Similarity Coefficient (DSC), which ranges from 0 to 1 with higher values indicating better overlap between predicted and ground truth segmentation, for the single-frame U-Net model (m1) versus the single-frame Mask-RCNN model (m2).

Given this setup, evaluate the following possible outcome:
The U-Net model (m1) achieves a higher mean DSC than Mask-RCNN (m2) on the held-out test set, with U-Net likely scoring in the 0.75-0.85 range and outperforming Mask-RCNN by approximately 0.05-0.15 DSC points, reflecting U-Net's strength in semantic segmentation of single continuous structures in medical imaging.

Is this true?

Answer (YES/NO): NO